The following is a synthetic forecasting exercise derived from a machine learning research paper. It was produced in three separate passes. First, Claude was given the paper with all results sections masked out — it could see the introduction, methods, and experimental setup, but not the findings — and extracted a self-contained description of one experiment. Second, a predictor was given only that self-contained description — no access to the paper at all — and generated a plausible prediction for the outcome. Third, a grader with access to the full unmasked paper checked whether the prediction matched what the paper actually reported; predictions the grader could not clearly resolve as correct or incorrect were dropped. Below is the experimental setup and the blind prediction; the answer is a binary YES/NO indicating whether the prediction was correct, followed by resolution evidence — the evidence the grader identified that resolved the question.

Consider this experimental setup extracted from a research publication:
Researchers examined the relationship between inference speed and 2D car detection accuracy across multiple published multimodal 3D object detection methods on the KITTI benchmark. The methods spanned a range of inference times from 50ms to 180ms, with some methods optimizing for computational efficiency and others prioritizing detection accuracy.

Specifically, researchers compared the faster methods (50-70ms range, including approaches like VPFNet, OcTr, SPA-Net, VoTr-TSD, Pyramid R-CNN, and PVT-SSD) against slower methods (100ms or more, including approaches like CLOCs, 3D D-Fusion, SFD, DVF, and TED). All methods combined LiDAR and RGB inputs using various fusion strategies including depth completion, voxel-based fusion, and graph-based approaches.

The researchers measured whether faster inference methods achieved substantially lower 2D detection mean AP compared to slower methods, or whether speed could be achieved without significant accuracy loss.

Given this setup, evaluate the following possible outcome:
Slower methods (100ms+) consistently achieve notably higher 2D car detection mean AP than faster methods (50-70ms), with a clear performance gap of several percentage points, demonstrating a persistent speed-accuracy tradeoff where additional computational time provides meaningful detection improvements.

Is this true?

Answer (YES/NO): NO